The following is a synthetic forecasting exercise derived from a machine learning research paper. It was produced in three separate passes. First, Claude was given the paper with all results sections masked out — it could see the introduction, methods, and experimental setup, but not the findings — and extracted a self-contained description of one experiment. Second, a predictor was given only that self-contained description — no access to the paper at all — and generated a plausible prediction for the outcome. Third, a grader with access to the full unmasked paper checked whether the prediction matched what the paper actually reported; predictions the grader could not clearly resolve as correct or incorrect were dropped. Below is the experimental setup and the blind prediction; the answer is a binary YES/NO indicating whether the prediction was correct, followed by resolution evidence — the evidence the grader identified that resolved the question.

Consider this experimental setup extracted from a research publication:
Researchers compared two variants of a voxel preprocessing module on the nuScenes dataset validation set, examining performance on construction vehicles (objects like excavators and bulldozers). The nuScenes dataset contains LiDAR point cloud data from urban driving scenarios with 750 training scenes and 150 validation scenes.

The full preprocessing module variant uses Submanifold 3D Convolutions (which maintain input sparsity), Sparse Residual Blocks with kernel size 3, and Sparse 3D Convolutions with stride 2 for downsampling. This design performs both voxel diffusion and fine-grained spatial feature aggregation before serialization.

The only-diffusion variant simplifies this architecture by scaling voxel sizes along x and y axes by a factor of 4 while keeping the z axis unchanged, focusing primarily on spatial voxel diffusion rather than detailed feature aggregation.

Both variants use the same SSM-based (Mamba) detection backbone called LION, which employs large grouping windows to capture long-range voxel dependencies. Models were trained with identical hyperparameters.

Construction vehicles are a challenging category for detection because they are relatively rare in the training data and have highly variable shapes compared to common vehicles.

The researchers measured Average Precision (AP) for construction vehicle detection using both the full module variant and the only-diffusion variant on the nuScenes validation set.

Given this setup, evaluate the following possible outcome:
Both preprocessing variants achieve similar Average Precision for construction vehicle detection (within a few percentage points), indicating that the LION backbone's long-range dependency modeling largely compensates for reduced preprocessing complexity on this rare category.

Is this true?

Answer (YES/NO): YES